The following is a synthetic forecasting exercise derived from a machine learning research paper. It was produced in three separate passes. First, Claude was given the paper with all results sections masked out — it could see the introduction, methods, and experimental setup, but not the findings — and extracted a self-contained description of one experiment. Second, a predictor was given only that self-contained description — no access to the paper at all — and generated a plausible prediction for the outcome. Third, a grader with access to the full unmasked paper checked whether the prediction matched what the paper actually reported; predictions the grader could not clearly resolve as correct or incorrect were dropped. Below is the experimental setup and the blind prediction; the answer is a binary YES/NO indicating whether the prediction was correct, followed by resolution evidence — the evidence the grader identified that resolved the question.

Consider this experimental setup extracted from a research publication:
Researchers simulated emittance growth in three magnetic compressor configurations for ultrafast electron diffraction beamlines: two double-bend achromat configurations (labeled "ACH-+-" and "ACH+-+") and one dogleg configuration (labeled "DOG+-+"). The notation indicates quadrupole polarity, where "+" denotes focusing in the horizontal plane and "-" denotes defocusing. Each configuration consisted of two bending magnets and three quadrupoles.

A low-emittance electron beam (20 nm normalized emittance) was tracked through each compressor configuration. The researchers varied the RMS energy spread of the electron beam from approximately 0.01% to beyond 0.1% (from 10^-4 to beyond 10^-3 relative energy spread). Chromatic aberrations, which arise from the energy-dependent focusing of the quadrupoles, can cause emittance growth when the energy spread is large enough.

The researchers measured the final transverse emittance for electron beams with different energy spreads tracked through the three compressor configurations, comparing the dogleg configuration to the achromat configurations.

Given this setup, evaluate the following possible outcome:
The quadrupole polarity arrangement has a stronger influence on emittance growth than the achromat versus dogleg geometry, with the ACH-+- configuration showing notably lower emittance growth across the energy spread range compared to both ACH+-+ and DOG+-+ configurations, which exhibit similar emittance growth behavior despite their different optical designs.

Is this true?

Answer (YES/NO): NO